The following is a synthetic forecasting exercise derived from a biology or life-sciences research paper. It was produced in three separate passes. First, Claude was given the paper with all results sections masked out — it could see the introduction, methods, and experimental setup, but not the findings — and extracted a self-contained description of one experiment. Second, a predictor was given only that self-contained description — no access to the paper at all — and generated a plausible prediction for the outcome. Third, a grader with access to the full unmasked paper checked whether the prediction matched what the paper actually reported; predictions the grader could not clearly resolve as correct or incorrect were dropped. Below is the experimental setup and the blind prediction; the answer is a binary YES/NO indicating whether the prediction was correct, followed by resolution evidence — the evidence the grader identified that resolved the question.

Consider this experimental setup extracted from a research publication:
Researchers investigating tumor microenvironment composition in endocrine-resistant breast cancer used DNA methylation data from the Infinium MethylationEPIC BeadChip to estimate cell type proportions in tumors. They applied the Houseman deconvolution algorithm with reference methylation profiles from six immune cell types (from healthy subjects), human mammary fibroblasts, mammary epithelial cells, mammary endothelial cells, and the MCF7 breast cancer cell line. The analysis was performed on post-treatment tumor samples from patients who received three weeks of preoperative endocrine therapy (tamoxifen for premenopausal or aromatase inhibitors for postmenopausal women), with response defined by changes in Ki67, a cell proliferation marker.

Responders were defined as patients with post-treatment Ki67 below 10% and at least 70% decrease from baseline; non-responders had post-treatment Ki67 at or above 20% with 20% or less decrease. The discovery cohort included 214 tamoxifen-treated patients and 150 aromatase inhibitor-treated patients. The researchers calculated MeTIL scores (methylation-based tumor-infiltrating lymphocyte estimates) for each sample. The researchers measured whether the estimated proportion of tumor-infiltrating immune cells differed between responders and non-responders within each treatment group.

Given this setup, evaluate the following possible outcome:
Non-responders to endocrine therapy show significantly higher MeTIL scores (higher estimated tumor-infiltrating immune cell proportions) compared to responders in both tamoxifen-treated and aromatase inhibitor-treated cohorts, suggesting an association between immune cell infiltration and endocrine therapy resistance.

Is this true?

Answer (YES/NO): YES